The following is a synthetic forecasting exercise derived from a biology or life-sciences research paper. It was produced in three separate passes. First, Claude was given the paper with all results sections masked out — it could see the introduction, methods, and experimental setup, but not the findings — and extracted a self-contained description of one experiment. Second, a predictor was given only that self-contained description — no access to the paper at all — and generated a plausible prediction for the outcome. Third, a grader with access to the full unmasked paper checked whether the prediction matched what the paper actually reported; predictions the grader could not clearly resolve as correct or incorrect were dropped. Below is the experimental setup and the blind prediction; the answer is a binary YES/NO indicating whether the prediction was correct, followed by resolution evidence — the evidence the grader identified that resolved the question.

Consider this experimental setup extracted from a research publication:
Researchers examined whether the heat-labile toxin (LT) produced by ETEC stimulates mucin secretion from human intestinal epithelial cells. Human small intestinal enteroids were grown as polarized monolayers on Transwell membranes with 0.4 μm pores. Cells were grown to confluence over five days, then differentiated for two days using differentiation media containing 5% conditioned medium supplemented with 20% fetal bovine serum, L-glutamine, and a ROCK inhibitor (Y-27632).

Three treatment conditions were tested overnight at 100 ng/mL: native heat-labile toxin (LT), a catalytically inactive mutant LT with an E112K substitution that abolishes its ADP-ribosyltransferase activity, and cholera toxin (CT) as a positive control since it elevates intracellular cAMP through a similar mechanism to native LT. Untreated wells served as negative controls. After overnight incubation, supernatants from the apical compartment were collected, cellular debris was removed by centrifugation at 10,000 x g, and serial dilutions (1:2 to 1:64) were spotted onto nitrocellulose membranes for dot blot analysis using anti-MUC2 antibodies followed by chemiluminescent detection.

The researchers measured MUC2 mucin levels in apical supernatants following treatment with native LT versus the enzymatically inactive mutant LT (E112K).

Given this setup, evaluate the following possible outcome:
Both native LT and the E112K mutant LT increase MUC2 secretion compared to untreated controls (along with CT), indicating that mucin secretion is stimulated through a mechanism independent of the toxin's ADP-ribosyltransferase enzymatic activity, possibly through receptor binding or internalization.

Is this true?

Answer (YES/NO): NO